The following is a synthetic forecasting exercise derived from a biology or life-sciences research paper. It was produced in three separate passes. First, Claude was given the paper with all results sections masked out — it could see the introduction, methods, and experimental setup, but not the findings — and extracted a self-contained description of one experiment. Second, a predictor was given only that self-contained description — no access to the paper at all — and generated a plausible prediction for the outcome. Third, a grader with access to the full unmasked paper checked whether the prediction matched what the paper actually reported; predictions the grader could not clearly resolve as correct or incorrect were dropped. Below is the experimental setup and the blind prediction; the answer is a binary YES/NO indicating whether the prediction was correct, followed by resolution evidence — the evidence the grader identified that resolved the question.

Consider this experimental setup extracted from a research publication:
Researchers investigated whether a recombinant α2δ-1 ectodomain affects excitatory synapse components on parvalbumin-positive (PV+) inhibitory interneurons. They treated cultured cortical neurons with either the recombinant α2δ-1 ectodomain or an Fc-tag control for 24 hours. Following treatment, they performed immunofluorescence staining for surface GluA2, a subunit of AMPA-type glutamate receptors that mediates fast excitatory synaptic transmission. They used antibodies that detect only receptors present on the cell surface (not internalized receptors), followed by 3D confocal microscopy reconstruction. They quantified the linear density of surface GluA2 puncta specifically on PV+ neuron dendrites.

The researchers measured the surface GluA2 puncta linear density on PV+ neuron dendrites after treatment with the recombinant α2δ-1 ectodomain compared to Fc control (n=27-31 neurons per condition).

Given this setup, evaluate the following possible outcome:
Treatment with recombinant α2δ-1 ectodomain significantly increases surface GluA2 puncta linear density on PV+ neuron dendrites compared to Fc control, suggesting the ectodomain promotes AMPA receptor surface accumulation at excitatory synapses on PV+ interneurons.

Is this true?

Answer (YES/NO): YES